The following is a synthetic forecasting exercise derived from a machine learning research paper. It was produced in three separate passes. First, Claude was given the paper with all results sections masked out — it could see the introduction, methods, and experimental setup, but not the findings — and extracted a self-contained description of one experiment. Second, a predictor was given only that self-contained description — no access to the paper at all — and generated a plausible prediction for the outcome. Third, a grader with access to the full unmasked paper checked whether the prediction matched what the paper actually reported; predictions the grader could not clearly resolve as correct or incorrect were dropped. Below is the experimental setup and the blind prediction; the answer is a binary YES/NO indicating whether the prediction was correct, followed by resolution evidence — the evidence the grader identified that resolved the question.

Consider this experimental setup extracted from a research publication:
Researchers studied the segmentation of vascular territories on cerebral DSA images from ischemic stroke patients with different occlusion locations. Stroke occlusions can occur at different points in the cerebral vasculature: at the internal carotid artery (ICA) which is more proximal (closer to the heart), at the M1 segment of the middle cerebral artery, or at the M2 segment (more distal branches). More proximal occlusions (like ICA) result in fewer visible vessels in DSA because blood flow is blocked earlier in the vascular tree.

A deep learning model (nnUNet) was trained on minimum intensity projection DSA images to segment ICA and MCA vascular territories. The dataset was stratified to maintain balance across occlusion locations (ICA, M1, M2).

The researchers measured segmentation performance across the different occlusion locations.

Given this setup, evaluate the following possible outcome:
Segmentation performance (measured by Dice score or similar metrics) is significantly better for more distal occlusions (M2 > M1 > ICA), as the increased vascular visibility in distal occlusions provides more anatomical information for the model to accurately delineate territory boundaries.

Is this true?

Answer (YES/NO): NO